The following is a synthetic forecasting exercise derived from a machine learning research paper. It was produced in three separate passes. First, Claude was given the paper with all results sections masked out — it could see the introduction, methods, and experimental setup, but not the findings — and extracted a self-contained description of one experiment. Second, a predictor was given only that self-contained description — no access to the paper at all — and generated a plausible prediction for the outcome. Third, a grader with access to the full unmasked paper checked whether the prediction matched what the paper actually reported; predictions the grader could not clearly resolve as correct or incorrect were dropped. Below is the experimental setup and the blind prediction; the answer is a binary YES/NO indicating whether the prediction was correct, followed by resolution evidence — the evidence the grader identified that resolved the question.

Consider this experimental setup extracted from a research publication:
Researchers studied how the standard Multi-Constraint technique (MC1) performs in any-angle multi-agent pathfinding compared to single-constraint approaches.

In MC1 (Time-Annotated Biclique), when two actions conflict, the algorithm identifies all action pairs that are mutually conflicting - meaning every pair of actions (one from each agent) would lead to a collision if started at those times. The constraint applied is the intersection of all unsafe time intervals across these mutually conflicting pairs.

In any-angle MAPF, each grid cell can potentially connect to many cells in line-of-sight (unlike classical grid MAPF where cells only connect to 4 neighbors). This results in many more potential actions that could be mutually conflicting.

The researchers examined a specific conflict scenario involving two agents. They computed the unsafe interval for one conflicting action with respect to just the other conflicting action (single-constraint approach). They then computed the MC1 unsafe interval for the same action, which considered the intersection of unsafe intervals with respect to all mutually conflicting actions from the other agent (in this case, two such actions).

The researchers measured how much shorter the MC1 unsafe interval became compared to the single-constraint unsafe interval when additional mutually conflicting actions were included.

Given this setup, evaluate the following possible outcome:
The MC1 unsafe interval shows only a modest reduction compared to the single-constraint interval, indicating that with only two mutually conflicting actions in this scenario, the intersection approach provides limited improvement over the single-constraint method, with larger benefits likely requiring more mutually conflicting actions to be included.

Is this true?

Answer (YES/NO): NO